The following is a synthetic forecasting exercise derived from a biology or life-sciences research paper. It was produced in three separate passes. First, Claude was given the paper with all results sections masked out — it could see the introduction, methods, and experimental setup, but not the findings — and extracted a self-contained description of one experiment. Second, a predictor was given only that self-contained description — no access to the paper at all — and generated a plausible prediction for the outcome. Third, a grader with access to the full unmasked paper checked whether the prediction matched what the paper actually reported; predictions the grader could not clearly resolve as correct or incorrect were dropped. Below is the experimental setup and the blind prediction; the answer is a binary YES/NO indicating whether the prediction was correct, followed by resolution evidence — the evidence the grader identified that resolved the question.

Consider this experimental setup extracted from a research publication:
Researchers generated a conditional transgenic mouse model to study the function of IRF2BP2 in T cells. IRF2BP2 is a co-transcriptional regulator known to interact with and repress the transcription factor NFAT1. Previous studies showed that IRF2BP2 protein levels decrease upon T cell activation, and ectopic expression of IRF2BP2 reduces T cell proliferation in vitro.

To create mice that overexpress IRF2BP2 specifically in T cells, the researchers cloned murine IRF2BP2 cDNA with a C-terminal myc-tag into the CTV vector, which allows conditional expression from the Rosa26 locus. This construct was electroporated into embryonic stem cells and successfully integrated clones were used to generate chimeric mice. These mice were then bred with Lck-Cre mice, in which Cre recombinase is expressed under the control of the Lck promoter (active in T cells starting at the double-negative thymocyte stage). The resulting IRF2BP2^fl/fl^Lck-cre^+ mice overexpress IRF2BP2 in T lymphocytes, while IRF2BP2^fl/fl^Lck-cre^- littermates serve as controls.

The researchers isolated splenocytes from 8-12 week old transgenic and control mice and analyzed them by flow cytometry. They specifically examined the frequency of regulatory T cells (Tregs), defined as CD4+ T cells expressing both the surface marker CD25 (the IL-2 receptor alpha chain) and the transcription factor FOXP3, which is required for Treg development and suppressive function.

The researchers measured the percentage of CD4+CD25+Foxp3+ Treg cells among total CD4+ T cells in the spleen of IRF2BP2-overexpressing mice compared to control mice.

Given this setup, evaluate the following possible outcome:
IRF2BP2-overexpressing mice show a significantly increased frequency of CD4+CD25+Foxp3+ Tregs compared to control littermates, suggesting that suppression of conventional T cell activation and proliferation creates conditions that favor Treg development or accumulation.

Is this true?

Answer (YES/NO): YES